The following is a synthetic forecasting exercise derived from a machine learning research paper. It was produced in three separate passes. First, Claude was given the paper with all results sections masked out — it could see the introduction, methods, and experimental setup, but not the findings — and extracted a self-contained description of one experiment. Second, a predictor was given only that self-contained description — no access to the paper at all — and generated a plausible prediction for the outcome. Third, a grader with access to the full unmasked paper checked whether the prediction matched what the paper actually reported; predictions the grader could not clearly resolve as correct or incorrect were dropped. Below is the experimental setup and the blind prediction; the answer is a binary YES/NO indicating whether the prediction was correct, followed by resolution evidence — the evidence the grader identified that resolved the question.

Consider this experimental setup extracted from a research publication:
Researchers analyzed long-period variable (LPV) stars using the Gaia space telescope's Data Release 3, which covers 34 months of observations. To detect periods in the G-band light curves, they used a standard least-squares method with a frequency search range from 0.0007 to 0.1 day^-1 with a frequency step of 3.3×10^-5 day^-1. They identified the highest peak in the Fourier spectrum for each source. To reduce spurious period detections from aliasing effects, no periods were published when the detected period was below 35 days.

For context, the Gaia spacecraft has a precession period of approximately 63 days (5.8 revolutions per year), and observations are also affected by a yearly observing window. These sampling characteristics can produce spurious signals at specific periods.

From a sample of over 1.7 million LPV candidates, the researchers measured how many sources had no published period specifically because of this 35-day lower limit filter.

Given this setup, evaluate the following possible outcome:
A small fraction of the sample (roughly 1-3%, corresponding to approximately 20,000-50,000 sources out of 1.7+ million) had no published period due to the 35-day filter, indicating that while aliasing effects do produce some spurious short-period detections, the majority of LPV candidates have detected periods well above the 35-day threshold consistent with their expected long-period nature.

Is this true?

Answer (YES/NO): NO